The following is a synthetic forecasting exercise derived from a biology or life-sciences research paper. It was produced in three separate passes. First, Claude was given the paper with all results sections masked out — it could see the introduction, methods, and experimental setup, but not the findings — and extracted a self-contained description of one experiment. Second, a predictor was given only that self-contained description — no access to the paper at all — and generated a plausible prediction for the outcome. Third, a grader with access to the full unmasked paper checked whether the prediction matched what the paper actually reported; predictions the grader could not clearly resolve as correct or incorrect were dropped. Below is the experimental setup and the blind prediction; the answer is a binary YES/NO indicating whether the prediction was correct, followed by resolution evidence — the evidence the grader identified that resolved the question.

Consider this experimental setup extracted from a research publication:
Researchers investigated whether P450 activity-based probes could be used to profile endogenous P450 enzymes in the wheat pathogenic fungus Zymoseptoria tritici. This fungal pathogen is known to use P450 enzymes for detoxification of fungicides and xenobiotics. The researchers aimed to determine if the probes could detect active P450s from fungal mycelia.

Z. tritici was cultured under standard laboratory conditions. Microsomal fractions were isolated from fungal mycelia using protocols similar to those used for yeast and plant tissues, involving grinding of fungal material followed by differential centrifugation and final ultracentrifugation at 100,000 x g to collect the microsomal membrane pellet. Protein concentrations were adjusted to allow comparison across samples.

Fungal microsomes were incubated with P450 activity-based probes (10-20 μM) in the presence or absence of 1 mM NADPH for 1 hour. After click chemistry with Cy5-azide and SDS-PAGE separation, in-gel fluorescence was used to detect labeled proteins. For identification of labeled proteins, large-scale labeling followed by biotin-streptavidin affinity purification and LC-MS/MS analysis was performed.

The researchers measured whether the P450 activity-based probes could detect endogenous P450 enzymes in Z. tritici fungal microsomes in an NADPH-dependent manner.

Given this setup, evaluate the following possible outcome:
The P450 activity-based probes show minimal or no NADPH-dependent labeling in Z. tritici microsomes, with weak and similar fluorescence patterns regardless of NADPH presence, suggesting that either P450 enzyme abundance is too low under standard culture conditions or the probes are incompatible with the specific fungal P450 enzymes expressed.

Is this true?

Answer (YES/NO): NO